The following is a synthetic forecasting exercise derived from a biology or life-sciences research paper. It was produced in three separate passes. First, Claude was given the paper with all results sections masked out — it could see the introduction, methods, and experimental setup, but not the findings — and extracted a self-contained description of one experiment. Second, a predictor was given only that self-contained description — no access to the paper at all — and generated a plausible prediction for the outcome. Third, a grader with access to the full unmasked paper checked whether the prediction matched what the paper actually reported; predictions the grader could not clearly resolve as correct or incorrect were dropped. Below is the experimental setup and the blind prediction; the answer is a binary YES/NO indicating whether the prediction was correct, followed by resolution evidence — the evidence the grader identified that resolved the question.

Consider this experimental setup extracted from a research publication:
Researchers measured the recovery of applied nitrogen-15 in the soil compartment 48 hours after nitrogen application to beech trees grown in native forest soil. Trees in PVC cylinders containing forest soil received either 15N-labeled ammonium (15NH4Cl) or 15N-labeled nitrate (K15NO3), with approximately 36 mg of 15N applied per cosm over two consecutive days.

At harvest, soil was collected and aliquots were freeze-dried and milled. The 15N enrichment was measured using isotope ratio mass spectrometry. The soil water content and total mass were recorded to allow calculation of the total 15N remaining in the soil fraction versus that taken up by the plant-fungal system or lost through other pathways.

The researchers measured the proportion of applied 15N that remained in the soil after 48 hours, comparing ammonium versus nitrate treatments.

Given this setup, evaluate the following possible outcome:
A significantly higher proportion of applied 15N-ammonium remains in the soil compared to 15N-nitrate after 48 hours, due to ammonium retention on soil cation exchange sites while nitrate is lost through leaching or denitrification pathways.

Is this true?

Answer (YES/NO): NO